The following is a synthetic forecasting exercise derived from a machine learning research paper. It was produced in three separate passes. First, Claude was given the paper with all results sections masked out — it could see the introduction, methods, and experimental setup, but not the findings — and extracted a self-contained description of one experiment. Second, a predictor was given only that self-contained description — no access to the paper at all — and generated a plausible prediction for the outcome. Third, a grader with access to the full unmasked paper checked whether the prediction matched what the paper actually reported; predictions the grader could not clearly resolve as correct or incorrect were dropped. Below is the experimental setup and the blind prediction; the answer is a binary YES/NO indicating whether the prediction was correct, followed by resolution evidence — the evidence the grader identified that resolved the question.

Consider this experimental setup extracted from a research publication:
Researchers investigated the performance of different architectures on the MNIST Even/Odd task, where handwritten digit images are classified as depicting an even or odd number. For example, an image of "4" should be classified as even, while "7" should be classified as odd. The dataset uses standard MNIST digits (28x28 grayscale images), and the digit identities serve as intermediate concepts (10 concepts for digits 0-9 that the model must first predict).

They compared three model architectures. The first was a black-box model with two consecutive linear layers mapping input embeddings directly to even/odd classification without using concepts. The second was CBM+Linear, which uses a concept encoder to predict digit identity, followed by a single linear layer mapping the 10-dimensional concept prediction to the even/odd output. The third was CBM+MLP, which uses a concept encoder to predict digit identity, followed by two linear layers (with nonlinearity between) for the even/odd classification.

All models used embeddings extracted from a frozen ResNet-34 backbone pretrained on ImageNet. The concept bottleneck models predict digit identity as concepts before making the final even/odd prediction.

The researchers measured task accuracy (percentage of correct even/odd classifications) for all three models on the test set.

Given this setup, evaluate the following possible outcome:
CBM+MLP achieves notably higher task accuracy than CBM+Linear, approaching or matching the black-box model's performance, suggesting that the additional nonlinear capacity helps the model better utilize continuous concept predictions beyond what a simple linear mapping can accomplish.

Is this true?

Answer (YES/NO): NO